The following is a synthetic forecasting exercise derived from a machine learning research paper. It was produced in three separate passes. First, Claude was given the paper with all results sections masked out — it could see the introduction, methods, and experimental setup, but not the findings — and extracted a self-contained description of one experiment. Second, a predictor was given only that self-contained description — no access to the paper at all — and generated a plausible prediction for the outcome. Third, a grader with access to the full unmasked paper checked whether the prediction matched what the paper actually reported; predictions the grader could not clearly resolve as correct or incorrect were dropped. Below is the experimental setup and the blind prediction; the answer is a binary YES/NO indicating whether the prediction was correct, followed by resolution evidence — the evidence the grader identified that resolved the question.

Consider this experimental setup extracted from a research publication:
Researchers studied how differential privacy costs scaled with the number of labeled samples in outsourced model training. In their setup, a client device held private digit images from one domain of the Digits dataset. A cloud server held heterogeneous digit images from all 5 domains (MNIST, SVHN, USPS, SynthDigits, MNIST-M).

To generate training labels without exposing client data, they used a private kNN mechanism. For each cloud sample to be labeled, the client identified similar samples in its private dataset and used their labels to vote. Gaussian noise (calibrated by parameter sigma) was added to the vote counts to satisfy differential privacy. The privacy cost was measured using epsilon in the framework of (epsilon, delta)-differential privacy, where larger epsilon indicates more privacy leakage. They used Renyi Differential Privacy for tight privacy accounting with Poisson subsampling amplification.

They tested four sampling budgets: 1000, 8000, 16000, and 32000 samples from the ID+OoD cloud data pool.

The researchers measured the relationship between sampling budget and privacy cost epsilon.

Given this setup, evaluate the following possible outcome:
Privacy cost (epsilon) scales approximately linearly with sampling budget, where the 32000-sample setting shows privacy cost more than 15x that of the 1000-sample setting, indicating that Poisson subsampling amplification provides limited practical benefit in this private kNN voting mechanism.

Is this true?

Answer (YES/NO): NO